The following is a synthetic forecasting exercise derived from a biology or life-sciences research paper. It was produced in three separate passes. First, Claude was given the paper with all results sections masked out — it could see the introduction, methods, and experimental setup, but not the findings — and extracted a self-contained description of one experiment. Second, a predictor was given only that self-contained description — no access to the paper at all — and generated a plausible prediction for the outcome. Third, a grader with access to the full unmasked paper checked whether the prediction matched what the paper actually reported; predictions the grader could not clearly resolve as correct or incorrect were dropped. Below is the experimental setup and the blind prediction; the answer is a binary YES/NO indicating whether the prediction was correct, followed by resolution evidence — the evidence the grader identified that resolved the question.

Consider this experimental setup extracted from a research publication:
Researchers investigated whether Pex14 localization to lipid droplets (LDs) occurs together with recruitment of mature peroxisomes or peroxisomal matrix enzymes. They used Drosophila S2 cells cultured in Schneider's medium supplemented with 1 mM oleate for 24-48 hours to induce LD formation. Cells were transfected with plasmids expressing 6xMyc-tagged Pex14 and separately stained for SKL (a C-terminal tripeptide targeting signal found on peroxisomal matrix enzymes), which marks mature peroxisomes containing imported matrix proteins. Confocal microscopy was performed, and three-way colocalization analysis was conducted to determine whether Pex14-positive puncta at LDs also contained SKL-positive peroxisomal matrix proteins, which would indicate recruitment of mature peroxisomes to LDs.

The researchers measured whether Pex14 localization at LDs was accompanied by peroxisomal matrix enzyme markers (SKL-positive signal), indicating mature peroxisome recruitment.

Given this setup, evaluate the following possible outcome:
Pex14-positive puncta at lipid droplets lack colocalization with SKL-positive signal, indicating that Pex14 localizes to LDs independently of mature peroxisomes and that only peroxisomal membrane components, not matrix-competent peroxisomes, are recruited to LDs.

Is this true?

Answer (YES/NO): YES